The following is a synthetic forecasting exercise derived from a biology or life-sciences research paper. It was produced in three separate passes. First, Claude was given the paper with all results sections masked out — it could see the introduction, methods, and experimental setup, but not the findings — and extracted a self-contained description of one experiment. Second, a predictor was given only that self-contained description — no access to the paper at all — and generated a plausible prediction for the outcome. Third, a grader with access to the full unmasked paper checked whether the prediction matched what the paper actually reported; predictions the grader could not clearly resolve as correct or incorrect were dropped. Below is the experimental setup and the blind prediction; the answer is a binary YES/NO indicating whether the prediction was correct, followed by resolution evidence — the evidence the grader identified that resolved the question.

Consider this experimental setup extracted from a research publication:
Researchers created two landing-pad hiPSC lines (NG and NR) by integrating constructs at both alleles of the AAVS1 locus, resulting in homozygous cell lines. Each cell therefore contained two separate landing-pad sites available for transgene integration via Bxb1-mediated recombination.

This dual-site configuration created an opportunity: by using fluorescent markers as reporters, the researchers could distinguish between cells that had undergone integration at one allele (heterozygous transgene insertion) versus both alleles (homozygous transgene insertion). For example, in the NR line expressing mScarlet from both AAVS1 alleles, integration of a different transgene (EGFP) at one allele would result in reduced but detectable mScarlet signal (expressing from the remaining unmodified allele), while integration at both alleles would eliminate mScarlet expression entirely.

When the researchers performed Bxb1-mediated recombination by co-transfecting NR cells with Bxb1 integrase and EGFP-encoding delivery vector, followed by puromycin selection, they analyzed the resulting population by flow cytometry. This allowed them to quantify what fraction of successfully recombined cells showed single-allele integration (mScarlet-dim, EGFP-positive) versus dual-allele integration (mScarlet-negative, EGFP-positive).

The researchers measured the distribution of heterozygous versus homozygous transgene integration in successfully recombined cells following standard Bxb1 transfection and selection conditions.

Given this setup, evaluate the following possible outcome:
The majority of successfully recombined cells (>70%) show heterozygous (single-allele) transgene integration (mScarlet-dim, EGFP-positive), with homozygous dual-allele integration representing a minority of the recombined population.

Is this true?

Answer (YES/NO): NO